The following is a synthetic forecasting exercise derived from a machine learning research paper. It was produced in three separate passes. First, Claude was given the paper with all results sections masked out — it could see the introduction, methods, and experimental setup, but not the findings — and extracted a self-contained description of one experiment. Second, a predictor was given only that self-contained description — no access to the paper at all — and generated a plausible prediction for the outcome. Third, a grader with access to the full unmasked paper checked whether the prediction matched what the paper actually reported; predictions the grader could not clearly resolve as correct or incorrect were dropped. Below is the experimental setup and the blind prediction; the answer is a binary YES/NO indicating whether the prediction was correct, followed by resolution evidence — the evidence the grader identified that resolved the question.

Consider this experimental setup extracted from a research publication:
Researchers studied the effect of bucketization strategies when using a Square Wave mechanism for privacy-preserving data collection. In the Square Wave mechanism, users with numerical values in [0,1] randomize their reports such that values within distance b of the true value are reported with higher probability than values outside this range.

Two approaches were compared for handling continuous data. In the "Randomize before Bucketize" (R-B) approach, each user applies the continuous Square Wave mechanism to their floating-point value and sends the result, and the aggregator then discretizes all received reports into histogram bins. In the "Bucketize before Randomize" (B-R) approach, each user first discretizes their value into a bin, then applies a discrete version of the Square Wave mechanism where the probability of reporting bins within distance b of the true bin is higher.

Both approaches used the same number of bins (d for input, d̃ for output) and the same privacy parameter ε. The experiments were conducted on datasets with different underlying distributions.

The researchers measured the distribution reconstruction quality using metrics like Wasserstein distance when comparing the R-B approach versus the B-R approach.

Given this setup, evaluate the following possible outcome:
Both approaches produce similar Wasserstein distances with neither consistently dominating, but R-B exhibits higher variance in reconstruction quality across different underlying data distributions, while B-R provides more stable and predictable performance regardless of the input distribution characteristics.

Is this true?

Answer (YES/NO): NO